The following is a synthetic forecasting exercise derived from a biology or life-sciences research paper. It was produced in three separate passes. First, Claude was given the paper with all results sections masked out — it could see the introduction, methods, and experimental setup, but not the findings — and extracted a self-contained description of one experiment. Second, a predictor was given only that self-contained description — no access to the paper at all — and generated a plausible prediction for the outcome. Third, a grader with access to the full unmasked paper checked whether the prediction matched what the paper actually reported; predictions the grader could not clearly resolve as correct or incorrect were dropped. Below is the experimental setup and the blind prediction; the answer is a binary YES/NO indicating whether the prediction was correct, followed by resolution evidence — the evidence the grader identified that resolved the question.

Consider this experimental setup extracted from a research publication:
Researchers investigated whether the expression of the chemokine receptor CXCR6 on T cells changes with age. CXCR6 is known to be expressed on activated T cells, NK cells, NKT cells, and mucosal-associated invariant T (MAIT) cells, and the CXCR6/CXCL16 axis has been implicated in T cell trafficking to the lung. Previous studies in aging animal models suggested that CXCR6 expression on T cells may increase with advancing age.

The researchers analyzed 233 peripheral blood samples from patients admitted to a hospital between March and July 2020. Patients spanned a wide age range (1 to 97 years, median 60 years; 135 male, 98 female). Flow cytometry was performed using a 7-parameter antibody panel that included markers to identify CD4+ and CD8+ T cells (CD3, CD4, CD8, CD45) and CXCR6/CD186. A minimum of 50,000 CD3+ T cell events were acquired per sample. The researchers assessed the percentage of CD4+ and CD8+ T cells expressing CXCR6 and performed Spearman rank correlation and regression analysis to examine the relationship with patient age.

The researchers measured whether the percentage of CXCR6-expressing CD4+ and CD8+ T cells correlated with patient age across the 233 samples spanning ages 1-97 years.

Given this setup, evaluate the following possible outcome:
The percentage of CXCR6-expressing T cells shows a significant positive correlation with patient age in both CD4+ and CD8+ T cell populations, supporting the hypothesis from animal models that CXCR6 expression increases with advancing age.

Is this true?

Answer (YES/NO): NO